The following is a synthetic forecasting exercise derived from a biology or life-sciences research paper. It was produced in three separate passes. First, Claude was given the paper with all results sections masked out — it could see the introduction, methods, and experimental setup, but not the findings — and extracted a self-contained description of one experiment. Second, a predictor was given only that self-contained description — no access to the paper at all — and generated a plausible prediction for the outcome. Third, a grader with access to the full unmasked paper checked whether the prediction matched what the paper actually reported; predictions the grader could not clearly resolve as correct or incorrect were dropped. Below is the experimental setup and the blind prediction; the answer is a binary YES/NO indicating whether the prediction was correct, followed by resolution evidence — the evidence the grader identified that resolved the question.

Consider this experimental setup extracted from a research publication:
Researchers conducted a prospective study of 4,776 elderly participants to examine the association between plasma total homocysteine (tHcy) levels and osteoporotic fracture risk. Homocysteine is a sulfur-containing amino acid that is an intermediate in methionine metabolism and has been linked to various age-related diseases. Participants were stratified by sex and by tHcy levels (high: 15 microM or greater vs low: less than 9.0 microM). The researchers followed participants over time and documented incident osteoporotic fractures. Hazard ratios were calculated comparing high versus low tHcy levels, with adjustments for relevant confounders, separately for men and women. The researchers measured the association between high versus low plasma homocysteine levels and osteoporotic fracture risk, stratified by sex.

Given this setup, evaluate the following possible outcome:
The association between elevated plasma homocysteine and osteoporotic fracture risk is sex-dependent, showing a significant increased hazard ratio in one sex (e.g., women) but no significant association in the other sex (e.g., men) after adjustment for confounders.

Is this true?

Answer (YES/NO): YES